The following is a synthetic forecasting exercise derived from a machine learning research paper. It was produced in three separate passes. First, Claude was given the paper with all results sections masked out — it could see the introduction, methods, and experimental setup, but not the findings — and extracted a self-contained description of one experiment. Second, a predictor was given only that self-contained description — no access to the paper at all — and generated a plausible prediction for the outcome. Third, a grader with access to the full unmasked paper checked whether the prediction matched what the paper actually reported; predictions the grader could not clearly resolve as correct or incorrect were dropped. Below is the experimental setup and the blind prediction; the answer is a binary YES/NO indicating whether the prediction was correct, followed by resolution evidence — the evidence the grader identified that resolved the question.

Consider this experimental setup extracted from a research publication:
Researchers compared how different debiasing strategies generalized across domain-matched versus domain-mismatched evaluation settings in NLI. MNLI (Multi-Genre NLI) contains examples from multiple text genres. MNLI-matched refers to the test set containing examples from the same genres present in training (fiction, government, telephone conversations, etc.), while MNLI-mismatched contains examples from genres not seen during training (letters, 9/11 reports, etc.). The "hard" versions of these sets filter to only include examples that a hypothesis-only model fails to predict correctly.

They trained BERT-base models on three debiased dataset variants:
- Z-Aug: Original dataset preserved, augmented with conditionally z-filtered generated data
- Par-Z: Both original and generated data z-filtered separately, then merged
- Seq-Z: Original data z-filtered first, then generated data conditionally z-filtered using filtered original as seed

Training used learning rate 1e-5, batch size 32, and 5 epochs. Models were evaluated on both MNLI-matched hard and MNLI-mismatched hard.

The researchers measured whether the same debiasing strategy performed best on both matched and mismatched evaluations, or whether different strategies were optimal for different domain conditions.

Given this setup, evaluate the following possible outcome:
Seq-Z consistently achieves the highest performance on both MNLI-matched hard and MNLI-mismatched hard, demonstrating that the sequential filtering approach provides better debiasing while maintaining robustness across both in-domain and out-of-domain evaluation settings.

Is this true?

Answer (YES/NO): NO